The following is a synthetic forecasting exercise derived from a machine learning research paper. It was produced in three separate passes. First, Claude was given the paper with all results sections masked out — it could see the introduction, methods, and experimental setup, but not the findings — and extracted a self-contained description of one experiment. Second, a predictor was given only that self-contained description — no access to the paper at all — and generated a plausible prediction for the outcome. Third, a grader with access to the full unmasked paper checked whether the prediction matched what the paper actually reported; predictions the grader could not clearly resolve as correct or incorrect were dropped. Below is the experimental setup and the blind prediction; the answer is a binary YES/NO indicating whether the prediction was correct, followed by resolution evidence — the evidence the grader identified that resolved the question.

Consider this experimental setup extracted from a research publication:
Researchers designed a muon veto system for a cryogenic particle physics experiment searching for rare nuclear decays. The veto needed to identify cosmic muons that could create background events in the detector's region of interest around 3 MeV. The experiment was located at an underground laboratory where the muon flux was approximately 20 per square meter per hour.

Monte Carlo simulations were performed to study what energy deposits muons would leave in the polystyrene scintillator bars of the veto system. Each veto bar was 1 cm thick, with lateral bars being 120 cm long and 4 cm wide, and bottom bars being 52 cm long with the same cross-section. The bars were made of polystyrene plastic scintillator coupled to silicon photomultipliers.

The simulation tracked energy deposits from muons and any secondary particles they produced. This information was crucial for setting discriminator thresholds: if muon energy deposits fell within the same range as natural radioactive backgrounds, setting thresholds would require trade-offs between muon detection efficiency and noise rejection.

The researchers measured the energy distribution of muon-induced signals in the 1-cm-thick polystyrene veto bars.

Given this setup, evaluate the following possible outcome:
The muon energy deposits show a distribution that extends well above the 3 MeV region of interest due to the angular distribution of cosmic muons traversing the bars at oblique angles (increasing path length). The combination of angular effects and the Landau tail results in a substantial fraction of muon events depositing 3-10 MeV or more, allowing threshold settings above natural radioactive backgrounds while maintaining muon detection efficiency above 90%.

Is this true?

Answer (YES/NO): NO